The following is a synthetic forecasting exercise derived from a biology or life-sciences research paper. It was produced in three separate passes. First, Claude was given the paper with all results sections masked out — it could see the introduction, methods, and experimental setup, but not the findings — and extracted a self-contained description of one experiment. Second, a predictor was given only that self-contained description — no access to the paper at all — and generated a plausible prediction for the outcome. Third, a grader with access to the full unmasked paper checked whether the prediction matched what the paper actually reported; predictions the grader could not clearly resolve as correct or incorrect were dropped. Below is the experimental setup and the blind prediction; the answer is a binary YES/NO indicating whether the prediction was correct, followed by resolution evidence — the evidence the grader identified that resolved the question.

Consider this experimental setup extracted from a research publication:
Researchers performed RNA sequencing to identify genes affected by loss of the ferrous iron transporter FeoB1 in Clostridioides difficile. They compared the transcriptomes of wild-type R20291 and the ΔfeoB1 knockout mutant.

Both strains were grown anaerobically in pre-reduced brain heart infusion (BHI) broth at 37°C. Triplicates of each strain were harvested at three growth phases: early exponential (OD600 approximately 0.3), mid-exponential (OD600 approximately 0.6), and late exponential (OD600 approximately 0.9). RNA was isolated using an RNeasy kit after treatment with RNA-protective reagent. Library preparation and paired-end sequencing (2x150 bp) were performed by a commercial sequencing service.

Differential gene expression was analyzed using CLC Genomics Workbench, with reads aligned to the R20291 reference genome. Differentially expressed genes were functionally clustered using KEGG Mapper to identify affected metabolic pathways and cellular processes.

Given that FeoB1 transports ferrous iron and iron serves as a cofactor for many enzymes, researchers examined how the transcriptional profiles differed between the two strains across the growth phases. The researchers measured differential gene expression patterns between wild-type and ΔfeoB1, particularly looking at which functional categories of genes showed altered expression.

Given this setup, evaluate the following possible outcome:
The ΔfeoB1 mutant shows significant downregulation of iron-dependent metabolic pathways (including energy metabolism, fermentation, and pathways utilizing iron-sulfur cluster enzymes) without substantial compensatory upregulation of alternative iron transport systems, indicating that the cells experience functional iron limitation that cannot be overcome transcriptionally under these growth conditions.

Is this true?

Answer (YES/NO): NO